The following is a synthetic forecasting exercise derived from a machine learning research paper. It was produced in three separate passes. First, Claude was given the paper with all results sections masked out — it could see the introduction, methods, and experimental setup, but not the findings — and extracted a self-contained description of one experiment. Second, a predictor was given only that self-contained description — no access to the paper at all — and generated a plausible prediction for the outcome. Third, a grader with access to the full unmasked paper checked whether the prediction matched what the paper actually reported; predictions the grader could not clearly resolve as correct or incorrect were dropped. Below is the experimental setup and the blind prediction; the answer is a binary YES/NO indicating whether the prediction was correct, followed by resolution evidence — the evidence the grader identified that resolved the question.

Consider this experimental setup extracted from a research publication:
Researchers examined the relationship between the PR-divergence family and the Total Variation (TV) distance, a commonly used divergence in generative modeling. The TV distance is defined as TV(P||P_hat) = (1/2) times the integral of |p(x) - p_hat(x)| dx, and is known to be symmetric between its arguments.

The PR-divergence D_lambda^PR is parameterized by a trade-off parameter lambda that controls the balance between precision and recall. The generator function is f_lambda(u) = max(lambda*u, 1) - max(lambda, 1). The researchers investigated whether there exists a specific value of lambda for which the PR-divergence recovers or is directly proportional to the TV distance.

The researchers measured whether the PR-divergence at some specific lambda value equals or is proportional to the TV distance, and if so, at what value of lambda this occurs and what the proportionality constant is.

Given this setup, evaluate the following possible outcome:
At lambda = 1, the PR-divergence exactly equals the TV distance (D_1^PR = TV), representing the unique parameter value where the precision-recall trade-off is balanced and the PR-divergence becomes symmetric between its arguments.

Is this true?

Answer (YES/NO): NO